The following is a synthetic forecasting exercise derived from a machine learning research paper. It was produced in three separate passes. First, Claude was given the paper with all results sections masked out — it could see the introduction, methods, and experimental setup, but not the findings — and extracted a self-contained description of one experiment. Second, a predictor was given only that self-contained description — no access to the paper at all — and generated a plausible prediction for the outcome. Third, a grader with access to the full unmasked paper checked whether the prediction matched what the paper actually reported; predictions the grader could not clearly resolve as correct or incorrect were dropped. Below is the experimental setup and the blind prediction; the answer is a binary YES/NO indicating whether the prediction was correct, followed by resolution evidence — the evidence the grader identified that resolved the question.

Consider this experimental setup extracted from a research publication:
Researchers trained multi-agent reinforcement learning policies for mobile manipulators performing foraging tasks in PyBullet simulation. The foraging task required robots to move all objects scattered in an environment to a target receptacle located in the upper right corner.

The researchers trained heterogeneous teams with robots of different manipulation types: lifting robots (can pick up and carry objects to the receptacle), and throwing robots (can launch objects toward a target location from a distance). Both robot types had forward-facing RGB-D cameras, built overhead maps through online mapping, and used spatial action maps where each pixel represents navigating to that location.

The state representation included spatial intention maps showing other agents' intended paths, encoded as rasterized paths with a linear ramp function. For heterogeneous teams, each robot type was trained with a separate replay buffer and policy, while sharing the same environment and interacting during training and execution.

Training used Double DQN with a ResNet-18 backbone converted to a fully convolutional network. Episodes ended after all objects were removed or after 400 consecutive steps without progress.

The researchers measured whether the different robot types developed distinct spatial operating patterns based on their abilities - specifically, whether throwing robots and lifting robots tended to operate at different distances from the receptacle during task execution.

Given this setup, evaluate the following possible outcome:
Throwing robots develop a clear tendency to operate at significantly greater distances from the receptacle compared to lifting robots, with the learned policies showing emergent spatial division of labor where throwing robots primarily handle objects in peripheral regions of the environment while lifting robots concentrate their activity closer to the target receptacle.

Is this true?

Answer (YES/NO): YES